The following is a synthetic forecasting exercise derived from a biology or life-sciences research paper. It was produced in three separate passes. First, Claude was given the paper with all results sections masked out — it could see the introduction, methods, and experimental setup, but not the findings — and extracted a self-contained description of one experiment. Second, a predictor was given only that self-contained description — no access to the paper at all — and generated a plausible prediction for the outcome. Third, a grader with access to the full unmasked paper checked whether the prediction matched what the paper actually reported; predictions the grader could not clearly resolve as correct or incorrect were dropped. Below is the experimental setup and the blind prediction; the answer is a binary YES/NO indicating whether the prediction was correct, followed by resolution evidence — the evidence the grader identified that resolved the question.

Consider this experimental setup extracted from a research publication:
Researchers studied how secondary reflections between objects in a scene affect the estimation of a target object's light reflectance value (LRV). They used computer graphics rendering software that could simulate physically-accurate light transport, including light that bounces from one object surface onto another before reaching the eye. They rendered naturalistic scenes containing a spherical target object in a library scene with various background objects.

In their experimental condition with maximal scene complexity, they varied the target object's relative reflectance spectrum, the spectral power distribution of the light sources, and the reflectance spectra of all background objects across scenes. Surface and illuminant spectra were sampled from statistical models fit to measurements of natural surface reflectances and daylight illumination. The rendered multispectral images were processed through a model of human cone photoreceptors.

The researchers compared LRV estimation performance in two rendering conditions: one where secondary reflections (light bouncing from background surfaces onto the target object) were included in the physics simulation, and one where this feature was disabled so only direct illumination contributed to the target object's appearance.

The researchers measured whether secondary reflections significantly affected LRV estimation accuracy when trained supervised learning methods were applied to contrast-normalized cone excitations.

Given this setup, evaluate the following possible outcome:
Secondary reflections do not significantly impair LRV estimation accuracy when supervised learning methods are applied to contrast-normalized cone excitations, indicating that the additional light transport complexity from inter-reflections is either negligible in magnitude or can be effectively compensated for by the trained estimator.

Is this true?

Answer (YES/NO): YES